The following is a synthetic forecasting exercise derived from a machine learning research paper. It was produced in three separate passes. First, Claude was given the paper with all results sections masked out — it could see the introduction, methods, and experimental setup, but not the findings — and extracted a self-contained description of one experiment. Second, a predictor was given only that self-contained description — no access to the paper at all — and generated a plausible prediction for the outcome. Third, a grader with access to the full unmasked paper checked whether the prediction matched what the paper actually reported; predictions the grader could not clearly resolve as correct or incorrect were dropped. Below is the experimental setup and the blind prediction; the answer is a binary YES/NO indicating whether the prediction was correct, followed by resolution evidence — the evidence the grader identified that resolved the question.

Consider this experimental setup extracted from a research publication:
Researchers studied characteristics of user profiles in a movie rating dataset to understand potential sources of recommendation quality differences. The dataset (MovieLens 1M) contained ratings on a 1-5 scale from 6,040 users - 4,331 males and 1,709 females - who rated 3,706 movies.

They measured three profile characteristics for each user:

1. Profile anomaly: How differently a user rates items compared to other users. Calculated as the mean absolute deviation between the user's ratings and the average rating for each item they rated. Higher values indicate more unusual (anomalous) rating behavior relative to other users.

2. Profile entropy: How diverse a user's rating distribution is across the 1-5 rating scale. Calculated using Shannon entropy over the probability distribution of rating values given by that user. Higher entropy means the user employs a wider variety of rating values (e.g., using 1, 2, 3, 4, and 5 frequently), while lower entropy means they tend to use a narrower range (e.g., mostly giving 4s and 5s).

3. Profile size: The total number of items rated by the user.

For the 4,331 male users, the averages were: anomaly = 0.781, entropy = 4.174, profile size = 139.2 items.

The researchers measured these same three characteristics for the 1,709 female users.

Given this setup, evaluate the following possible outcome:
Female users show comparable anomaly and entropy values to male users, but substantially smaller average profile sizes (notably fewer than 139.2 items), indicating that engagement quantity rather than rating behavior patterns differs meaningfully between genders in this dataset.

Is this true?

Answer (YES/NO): NO